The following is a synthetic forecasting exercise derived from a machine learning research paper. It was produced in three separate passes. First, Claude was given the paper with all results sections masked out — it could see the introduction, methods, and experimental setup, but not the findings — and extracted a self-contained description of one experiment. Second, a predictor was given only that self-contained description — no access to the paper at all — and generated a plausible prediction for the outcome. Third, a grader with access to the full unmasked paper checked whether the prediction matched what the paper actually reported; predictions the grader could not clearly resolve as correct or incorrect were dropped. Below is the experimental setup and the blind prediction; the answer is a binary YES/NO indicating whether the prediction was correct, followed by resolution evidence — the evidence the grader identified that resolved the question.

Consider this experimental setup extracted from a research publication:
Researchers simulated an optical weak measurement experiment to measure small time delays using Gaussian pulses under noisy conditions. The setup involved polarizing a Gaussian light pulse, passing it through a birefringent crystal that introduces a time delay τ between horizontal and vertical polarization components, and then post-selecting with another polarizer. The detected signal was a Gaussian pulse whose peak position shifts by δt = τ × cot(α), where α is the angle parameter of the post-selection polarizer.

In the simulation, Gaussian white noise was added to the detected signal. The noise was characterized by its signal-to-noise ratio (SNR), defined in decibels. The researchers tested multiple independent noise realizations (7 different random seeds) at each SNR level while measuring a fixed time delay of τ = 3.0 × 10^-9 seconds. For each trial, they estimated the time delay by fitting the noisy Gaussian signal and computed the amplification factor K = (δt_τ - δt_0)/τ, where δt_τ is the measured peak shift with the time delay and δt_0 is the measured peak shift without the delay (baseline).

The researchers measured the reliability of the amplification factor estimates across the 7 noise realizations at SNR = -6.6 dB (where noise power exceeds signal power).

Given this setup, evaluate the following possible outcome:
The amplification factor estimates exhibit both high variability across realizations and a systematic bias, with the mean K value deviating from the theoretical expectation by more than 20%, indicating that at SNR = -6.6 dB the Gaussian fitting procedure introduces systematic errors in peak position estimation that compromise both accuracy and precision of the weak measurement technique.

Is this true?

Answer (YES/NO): YES